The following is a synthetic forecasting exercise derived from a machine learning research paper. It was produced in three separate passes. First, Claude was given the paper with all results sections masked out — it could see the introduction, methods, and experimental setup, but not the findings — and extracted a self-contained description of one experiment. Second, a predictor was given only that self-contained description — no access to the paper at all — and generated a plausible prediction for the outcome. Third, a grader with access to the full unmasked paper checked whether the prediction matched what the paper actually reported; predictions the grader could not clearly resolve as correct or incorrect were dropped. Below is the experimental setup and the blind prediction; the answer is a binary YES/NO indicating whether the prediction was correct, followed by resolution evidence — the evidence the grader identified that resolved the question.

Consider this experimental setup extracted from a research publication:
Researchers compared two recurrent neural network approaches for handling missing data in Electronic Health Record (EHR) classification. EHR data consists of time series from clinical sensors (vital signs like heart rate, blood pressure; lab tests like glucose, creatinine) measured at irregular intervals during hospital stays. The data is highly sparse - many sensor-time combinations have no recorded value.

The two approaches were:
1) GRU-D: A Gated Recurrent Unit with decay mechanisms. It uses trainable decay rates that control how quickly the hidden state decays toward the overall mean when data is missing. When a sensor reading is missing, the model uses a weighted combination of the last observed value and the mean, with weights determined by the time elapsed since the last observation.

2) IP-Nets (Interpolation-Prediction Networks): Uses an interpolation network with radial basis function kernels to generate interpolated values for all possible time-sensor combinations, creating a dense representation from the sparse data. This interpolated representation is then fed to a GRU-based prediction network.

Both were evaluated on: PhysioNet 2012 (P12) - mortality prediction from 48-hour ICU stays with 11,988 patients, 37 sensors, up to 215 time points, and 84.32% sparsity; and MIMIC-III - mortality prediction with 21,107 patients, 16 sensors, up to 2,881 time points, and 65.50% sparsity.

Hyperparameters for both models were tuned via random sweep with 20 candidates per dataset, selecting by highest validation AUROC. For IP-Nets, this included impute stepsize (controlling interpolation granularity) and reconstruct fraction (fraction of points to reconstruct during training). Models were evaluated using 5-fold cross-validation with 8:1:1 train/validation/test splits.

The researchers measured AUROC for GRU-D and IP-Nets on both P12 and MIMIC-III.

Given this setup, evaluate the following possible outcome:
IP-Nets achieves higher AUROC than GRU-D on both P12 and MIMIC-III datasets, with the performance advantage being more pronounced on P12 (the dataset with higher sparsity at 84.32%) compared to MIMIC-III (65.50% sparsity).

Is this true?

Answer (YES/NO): NO